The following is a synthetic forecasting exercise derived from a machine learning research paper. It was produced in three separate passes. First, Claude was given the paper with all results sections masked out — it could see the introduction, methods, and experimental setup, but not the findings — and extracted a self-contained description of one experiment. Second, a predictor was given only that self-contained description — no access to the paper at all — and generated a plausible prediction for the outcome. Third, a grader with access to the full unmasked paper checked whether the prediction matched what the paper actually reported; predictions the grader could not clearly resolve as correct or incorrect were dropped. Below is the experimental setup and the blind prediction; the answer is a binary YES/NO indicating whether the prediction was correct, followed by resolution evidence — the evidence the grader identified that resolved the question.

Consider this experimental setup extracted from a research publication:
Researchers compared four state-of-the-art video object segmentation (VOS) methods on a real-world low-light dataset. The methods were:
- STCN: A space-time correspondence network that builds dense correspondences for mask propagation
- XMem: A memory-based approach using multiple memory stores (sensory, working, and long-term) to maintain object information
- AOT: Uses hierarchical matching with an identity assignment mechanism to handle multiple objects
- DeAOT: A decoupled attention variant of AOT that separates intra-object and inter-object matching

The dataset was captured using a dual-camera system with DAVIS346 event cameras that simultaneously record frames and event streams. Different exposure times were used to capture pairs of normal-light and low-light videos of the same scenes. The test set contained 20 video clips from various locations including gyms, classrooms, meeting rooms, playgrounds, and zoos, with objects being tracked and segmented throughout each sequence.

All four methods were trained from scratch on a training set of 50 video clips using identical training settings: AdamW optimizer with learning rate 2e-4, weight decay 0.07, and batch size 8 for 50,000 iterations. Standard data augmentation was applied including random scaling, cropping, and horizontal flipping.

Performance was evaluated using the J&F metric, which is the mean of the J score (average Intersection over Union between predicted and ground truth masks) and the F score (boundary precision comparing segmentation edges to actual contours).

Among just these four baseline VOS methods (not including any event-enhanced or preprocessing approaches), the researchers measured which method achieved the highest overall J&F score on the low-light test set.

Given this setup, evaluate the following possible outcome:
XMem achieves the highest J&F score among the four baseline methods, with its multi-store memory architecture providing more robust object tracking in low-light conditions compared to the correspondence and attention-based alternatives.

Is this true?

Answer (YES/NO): NO